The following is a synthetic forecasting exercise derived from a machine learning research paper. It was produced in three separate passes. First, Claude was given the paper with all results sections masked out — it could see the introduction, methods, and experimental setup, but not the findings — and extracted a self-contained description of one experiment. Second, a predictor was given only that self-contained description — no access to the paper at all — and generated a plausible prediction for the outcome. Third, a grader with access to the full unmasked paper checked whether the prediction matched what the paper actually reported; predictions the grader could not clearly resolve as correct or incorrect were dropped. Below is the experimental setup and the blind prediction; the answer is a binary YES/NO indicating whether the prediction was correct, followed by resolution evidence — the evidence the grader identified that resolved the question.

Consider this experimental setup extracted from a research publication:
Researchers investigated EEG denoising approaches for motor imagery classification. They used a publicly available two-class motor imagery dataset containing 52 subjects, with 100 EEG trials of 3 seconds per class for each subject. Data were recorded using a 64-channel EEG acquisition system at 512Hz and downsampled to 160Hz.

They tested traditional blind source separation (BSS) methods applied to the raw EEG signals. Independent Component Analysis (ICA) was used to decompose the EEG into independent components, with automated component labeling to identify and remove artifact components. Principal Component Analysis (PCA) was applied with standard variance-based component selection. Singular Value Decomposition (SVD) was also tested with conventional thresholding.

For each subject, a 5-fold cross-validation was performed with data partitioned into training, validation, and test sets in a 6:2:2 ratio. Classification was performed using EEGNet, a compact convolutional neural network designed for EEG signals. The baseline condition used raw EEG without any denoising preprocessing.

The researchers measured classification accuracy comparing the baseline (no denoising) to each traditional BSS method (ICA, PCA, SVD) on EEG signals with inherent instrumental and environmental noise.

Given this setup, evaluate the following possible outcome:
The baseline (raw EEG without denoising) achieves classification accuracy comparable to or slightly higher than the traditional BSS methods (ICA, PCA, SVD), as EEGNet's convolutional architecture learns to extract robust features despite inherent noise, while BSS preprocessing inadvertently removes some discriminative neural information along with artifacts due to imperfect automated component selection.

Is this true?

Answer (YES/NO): NO